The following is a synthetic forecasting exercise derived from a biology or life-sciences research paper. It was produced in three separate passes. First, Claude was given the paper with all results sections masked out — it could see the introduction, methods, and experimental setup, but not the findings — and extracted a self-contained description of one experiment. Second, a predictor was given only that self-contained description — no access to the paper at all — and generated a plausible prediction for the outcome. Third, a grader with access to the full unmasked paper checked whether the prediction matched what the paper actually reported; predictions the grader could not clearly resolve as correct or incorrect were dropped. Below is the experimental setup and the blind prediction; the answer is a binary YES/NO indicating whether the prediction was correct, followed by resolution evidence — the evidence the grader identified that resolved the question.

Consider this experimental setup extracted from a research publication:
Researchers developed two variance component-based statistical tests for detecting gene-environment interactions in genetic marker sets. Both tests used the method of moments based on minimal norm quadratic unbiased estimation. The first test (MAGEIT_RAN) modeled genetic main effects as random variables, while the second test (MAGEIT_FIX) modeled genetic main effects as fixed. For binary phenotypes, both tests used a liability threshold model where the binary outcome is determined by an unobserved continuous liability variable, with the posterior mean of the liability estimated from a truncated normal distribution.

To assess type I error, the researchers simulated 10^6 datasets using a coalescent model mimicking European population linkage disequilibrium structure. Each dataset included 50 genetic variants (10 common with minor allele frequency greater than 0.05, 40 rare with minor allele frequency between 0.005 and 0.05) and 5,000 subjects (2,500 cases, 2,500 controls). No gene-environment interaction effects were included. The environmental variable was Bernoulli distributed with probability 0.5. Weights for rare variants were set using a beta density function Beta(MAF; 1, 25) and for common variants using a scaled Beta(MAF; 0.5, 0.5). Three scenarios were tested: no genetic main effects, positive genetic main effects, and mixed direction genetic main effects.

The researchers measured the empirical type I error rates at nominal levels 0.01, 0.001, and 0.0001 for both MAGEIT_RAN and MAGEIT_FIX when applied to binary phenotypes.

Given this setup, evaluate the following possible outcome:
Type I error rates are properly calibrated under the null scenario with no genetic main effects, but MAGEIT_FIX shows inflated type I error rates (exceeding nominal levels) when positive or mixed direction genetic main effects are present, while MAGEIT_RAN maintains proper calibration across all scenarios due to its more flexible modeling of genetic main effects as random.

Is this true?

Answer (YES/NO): NO